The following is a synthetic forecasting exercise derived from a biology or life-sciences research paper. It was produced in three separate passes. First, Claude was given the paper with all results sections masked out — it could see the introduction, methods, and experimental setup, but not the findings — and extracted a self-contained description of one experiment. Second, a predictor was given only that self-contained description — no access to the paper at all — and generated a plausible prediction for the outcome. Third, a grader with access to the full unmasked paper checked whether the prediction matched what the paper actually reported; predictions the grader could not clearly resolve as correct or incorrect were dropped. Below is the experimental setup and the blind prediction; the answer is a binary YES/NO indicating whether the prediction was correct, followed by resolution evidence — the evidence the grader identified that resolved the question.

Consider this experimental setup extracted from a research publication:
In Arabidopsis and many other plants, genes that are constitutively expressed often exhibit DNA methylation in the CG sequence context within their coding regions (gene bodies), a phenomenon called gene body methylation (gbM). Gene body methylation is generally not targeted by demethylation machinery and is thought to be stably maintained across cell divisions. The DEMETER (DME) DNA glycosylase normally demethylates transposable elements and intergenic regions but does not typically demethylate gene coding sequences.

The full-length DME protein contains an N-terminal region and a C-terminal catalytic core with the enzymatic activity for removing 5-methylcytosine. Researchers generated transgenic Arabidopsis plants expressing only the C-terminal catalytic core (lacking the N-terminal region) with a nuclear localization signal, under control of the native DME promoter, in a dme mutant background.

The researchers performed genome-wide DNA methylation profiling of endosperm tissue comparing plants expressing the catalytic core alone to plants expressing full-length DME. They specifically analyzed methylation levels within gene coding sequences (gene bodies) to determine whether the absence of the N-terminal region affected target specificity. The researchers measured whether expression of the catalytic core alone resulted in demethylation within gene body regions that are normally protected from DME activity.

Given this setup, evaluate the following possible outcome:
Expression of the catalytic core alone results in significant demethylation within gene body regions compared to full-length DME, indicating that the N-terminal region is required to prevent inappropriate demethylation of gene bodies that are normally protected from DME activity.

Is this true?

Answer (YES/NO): YES